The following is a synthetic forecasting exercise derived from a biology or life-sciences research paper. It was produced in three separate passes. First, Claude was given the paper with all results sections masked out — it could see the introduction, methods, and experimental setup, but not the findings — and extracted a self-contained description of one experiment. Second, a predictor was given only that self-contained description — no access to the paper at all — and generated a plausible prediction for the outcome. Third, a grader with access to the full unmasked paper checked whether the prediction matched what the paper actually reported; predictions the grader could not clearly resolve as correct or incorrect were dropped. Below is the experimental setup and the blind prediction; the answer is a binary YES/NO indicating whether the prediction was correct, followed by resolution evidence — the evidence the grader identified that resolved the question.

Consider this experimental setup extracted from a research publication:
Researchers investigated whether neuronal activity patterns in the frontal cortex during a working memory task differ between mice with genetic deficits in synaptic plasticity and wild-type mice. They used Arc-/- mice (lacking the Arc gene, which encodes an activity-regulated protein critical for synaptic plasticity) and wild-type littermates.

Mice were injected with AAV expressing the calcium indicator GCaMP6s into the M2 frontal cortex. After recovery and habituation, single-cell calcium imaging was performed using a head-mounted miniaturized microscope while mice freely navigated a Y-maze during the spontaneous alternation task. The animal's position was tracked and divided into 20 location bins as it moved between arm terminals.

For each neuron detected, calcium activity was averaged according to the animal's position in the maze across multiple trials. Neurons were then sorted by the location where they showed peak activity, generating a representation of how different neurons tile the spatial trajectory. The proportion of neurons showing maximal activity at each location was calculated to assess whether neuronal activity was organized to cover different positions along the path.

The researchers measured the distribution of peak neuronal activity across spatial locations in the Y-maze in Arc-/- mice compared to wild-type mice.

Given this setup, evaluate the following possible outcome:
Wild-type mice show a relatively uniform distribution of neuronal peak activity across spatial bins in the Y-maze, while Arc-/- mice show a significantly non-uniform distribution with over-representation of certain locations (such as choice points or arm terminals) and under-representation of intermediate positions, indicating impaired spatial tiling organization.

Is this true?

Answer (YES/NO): NO